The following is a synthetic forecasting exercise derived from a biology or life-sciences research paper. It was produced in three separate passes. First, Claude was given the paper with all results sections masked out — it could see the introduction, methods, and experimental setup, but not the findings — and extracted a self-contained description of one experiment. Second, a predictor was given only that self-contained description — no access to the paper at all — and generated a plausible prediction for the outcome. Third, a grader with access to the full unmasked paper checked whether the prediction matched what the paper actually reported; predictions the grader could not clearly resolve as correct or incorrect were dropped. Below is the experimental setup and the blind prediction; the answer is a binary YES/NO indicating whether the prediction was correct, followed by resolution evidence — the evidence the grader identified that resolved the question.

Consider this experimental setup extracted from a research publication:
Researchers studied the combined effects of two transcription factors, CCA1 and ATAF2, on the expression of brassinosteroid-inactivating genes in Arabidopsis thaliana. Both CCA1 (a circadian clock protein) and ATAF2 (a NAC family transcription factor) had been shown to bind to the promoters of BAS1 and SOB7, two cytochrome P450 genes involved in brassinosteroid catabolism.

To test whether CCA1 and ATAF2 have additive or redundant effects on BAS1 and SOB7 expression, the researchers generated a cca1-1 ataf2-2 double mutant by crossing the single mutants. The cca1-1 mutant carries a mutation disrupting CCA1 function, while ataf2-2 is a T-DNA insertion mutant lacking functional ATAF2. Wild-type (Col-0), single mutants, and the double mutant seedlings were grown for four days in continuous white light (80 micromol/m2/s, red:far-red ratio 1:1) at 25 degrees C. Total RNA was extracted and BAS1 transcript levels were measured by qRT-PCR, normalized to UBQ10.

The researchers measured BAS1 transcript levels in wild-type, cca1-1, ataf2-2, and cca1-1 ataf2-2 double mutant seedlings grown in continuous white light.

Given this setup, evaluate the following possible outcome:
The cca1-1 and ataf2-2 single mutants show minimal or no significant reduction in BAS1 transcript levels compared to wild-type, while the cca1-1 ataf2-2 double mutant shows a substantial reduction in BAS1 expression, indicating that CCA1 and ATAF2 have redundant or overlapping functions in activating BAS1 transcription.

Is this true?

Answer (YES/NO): NO